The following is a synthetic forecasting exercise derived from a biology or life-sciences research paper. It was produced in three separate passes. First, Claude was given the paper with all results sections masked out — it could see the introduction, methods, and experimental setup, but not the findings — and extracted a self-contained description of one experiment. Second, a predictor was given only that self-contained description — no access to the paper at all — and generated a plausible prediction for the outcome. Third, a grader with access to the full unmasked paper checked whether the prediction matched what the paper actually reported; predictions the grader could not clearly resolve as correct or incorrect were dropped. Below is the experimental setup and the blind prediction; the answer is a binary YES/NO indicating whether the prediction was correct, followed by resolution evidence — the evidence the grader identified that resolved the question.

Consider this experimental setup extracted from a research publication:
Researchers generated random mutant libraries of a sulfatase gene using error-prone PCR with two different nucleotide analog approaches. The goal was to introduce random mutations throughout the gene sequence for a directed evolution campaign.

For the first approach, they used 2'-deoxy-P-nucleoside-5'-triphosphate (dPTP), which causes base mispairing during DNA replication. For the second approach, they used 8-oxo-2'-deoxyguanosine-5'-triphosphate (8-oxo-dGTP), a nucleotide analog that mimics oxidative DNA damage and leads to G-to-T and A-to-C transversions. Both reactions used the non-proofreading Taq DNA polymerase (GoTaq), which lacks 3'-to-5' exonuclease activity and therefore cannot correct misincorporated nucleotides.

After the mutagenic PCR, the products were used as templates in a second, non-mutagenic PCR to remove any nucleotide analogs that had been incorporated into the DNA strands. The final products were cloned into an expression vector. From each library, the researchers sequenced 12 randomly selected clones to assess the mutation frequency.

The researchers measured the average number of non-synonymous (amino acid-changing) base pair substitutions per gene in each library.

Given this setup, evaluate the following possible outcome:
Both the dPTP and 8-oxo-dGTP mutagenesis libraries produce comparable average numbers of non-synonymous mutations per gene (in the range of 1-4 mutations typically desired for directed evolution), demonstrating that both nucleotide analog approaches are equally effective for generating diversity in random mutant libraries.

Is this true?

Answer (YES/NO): NO